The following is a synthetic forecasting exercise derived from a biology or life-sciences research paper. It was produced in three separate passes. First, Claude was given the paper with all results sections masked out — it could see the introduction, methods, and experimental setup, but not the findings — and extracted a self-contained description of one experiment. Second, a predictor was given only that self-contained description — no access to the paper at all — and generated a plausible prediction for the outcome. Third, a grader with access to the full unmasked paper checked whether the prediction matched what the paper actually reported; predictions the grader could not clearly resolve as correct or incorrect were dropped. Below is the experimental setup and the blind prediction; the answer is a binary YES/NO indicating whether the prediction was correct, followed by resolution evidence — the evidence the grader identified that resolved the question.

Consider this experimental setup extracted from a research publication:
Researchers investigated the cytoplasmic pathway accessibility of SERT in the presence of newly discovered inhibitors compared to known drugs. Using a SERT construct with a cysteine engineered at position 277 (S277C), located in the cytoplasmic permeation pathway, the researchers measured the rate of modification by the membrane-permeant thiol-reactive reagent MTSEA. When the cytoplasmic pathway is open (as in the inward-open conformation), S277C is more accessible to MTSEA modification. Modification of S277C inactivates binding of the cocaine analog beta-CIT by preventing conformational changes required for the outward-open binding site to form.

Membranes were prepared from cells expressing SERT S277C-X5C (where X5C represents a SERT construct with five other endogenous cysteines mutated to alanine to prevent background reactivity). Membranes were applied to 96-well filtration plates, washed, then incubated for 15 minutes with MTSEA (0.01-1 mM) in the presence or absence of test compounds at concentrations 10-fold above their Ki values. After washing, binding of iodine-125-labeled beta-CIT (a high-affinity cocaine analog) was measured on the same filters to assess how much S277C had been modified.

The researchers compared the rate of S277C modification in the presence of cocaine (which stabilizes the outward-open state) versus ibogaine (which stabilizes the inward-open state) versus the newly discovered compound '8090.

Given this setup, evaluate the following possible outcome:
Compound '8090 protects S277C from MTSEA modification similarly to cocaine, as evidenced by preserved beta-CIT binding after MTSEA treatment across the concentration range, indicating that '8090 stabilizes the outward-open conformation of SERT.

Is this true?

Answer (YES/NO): NO